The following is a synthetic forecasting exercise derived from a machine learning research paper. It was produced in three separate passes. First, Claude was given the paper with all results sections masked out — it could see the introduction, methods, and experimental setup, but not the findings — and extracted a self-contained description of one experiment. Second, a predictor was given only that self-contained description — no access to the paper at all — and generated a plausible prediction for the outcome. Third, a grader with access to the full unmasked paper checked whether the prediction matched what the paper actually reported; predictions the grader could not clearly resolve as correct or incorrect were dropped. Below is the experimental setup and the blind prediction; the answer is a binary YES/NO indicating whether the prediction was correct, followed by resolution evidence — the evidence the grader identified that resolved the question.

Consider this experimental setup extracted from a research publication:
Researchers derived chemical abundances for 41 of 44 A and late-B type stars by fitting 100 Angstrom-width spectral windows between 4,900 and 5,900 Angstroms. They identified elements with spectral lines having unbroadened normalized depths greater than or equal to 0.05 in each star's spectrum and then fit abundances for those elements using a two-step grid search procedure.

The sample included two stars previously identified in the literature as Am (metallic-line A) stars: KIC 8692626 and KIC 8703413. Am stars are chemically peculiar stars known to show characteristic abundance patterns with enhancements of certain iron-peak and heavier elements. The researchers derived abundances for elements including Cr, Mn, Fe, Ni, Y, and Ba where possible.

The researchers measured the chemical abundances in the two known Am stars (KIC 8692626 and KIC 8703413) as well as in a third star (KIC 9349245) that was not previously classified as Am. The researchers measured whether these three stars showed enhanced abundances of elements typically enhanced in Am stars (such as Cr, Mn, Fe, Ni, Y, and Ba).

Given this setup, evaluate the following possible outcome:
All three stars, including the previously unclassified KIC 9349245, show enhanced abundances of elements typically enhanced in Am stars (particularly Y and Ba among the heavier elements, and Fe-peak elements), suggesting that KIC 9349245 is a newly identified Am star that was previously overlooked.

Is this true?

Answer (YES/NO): NO